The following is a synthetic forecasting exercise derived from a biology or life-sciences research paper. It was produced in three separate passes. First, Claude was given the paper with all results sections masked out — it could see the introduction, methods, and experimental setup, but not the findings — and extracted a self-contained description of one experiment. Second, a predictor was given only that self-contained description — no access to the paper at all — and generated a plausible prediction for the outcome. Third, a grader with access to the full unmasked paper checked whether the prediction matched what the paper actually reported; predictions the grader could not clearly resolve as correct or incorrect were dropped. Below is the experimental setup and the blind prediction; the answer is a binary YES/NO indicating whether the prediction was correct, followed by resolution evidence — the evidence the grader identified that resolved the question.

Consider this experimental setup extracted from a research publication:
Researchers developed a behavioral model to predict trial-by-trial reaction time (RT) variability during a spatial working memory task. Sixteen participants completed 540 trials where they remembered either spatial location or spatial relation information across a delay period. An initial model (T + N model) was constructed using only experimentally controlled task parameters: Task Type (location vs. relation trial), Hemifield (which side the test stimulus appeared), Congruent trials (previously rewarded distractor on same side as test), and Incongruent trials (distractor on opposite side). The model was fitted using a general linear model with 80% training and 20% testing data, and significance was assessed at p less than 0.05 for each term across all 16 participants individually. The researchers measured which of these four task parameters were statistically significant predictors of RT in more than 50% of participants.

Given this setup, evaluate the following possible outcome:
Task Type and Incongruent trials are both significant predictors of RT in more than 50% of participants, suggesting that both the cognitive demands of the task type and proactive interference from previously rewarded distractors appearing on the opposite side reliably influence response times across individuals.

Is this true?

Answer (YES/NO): NO